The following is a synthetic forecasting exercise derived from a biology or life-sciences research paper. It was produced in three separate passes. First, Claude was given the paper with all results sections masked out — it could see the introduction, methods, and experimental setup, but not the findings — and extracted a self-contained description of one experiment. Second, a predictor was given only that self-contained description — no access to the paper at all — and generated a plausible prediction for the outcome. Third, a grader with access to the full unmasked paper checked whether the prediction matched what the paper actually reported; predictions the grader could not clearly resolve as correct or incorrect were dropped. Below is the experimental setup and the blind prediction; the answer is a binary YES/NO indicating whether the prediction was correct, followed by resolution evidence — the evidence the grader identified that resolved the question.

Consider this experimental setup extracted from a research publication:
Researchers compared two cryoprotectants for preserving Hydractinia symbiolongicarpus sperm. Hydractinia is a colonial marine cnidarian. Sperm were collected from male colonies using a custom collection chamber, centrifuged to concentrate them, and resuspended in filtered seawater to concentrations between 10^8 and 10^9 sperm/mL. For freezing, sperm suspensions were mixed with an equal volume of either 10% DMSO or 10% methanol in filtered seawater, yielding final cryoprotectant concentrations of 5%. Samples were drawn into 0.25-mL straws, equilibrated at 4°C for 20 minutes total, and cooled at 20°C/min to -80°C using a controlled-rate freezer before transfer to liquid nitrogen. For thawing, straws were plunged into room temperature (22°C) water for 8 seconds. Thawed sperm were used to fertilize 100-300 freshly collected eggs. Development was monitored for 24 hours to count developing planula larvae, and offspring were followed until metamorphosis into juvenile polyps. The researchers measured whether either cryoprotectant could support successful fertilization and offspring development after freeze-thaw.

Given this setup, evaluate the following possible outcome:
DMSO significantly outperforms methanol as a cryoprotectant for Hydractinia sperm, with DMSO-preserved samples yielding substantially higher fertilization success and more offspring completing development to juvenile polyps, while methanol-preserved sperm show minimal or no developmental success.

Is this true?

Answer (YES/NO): NO